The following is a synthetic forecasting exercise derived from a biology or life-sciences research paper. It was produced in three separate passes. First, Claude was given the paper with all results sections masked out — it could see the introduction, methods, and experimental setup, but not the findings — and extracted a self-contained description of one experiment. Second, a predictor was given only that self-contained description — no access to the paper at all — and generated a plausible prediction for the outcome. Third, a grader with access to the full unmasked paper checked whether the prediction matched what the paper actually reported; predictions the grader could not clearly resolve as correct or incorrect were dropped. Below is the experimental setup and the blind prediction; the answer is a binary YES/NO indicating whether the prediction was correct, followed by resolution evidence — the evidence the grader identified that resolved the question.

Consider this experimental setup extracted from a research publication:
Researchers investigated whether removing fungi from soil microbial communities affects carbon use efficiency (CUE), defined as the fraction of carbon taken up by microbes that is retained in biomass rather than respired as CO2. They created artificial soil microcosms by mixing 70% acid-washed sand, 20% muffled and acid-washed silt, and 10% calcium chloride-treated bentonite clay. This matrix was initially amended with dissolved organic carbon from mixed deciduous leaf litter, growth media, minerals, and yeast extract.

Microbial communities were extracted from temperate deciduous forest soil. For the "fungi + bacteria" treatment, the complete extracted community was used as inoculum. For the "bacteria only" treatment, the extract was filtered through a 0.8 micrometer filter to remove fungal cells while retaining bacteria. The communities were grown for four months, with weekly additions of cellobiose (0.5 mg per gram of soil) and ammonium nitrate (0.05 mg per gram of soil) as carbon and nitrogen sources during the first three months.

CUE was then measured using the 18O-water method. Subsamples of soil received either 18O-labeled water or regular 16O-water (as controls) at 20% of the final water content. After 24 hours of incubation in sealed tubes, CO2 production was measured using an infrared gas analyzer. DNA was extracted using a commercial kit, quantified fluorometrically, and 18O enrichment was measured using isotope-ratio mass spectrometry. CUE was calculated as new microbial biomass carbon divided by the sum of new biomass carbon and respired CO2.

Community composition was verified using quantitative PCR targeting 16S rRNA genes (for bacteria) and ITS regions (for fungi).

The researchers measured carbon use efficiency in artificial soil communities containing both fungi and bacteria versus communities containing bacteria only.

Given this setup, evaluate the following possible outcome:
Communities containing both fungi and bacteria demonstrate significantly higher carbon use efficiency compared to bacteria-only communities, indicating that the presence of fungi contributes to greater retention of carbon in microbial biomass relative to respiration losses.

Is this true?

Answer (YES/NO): YES